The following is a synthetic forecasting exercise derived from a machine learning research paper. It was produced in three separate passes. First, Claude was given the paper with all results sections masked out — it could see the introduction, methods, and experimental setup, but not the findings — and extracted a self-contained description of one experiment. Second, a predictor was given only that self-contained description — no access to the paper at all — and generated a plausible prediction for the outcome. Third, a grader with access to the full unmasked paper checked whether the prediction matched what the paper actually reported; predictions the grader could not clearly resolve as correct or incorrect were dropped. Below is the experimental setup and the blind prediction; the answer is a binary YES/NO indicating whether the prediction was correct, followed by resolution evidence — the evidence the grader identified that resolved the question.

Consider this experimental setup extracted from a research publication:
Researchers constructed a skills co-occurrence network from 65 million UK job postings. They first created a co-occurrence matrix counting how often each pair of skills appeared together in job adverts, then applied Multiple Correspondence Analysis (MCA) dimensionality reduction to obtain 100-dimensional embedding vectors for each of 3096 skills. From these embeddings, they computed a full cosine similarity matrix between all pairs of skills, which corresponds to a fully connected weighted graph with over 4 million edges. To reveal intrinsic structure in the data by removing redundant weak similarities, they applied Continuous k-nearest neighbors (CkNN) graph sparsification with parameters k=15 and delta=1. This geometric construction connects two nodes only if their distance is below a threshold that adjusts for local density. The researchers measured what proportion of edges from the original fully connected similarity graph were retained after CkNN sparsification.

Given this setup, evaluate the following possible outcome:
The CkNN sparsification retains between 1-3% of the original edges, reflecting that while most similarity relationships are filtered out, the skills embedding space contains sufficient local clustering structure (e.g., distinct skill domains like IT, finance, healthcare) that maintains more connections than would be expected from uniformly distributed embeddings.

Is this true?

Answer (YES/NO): NO